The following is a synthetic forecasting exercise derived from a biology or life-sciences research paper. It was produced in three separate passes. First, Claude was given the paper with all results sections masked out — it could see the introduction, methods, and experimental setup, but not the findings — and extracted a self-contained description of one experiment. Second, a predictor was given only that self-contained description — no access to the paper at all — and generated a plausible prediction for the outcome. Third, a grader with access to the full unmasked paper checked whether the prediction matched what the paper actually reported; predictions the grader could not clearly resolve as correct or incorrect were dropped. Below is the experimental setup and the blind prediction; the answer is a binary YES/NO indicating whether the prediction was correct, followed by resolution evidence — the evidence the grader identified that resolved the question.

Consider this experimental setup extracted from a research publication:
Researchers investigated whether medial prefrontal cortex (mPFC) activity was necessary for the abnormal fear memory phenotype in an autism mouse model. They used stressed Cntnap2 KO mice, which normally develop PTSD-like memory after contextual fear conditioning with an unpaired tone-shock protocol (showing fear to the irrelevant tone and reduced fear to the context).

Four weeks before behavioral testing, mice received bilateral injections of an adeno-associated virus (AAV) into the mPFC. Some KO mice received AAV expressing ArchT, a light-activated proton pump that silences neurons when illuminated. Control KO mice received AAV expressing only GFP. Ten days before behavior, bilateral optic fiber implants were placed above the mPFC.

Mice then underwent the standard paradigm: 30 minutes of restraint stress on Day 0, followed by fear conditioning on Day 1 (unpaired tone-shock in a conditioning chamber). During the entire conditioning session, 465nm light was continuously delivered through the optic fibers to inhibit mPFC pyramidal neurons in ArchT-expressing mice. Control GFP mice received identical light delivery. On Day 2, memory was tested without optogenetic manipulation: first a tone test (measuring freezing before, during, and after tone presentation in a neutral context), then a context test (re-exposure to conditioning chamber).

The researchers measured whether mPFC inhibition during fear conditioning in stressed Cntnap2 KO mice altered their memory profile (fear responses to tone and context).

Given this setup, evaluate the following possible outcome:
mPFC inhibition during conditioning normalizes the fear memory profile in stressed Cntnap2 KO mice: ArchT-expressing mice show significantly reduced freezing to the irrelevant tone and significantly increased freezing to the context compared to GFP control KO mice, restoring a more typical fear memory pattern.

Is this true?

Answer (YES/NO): YES